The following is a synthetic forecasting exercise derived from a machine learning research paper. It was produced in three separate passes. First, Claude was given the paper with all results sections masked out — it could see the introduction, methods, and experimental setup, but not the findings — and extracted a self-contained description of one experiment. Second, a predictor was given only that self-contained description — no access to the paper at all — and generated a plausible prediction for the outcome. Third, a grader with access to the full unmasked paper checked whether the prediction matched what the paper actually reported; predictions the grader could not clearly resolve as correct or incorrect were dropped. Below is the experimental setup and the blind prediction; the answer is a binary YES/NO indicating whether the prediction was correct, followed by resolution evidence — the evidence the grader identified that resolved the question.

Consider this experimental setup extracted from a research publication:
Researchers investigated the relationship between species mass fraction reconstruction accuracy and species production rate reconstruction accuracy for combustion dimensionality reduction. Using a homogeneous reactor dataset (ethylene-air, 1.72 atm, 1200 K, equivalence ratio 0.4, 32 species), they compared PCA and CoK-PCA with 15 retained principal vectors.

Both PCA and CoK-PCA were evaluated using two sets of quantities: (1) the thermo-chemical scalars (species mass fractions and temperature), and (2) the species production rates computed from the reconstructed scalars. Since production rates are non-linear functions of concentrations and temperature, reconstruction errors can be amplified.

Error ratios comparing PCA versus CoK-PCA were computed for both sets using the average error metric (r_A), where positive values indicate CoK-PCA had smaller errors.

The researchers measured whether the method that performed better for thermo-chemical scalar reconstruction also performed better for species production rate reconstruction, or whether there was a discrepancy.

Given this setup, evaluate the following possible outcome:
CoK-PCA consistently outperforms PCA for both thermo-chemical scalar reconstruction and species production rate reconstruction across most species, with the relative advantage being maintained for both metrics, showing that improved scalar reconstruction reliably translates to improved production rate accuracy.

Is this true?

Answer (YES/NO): NO